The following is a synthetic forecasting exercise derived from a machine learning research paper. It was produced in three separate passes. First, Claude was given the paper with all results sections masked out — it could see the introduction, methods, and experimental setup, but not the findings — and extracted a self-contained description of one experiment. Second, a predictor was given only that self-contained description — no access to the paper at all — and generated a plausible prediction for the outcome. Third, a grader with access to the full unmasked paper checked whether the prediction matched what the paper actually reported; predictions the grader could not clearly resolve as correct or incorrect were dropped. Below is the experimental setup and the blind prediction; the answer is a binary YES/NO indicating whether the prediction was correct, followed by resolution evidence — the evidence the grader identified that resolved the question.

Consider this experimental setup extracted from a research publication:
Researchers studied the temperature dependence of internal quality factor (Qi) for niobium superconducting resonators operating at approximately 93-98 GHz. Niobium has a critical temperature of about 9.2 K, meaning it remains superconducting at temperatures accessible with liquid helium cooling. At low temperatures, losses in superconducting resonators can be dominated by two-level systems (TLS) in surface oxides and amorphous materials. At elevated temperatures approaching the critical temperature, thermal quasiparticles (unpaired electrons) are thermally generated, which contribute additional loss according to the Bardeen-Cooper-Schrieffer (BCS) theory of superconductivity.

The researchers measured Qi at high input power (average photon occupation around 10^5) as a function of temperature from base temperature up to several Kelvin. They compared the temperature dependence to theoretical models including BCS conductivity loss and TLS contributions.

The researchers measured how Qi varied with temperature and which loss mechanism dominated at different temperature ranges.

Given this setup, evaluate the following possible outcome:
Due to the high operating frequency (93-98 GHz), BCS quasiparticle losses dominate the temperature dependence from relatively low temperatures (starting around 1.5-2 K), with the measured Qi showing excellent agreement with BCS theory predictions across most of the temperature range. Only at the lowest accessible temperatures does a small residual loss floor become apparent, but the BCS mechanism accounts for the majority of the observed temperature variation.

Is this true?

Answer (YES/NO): NO